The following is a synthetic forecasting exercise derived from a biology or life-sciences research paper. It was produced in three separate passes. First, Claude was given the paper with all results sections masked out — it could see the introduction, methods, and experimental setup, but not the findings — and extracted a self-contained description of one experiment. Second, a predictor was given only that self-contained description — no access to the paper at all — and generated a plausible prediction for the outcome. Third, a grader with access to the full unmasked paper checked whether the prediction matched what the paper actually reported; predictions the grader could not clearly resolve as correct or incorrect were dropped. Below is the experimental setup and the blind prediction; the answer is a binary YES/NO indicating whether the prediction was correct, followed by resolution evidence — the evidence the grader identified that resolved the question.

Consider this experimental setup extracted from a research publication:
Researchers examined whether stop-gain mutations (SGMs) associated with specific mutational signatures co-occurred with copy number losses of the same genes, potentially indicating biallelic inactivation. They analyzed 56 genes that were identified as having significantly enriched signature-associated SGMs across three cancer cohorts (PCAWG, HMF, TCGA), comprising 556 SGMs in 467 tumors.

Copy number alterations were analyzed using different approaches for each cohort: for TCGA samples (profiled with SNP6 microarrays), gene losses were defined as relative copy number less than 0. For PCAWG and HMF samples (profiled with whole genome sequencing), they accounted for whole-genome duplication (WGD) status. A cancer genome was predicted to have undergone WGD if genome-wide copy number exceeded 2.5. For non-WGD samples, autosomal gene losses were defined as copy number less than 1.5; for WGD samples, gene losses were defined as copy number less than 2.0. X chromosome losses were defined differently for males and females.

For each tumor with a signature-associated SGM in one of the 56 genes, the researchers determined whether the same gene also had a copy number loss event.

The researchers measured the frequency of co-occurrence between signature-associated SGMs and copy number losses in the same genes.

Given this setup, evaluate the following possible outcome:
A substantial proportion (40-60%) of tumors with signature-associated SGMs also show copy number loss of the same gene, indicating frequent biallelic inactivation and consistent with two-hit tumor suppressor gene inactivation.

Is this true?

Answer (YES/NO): YES